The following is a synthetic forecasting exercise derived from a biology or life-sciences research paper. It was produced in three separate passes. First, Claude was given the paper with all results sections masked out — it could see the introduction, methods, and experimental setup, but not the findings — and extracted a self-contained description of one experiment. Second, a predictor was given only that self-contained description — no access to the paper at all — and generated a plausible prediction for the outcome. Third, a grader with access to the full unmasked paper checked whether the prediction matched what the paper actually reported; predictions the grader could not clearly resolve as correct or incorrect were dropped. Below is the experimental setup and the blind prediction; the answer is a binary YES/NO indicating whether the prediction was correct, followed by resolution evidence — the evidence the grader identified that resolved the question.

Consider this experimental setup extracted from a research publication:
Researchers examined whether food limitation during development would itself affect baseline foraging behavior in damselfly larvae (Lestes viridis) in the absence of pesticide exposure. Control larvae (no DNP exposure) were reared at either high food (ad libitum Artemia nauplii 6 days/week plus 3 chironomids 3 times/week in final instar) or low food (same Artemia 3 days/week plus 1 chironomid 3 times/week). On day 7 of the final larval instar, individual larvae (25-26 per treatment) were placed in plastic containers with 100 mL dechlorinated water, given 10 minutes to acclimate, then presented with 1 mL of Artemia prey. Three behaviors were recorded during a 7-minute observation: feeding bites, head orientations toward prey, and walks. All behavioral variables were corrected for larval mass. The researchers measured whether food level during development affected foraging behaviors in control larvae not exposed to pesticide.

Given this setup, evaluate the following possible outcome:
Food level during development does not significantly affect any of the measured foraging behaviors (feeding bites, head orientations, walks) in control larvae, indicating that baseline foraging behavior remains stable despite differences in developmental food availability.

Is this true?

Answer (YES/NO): YES